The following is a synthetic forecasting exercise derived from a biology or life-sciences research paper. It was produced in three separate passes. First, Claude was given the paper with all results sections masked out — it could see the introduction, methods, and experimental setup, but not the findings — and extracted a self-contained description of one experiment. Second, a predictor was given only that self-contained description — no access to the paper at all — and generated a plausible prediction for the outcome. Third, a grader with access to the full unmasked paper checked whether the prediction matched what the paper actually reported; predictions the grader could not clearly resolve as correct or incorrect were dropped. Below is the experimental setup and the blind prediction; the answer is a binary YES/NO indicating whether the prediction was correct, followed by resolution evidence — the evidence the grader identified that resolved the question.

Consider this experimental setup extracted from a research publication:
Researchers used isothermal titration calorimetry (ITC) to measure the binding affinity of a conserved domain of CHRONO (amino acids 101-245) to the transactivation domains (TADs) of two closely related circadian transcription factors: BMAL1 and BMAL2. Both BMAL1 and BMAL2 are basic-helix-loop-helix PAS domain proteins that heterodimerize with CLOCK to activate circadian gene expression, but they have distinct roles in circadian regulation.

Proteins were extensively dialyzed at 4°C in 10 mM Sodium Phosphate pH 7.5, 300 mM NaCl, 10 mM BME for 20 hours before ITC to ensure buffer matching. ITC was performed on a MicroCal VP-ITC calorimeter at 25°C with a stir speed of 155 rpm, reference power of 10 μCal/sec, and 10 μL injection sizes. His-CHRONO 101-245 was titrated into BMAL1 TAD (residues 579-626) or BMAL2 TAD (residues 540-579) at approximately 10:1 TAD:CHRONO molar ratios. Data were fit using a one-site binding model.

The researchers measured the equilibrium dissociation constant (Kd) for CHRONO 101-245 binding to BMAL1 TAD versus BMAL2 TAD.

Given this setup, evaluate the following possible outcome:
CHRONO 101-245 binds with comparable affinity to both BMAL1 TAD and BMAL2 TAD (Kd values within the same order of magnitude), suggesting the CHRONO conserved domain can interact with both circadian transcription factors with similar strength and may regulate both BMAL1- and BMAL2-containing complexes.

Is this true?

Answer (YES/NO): NO